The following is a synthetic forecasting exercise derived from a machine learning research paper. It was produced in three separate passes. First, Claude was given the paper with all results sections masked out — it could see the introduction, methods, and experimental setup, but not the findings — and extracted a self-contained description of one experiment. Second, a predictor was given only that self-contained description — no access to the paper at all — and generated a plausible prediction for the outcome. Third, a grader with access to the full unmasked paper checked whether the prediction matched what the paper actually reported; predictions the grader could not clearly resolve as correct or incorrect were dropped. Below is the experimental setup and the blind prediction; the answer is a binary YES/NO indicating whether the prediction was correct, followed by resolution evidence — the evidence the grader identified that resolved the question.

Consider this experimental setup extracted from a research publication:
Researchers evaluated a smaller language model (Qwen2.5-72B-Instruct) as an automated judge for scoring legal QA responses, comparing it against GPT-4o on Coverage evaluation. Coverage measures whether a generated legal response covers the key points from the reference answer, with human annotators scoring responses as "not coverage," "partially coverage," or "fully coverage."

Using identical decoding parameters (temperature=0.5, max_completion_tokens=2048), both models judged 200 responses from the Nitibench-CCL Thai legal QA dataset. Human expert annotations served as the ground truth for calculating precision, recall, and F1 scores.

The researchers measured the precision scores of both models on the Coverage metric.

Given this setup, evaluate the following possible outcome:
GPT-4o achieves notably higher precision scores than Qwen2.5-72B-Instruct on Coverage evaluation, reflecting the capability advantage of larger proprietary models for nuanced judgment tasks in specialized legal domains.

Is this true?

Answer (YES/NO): NO